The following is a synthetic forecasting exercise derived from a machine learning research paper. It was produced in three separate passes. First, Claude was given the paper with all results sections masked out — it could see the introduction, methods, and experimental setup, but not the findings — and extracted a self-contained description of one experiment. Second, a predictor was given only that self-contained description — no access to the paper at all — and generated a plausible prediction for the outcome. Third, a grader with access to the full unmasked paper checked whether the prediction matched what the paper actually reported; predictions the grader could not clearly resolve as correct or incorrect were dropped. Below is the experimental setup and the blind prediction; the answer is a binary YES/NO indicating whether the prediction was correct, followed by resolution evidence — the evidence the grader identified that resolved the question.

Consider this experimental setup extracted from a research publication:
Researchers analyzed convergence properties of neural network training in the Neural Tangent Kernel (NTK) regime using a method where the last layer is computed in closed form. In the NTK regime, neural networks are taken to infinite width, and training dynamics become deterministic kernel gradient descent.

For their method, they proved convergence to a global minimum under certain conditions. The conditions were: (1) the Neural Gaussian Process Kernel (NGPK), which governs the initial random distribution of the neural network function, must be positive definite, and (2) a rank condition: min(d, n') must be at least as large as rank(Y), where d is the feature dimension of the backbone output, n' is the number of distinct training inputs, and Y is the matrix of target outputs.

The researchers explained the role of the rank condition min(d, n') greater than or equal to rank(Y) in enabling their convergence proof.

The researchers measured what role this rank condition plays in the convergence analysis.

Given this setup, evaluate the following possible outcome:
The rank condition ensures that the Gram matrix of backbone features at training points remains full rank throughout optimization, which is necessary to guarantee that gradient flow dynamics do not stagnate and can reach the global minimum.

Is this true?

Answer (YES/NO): NO